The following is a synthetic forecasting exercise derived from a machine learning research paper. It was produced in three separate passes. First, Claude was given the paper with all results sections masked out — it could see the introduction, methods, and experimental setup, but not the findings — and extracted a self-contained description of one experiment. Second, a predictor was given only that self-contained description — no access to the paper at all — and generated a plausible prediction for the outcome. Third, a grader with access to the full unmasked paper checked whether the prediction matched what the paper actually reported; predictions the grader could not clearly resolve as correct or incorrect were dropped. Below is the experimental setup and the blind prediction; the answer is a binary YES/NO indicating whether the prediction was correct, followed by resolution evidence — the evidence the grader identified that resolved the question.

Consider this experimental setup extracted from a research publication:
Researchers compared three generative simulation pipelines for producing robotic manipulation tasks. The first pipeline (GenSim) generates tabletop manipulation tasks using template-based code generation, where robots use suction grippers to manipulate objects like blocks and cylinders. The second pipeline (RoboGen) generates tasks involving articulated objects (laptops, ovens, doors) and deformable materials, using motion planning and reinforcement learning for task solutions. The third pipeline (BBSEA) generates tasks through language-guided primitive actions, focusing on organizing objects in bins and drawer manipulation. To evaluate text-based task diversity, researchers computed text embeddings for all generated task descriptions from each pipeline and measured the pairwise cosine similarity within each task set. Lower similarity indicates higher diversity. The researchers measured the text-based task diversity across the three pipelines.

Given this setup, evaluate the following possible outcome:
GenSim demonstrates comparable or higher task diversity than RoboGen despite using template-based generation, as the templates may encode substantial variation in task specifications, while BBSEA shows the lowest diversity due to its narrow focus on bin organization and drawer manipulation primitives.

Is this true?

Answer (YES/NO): NO